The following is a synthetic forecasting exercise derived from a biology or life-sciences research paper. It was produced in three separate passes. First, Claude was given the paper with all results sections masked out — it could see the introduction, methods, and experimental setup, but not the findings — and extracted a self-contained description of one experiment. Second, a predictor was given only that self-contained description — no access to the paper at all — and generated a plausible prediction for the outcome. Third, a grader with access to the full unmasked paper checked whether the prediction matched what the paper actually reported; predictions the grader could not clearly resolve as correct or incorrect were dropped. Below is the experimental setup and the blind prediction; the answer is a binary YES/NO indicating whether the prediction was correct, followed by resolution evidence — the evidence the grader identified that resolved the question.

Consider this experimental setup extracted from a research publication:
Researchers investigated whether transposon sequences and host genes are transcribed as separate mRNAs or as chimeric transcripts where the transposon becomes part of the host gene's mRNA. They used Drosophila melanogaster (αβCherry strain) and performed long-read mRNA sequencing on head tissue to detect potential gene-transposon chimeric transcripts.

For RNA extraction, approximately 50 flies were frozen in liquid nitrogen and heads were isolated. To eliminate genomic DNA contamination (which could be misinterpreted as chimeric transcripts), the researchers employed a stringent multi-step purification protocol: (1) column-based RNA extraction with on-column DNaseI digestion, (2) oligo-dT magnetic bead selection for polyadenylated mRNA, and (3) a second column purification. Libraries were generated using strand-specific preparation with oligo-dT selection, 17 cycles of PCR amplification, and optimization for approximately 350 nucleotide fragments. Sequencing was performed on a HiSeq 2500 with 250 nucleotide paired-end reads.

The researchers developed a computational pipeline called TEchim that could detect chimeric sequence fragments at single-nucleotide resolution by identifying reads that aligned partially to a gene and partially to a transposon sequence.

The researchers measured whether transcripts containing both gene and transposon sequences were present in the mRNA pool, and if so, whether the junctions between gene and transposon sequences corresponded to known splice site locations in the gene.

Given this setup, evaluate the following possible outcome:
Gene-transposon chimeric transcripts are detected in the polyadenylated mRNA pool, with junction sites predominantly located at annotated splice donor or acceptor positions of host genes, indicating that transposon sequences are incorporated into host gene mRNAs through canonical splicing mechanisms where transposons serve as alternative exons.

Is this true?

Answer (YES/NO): YES